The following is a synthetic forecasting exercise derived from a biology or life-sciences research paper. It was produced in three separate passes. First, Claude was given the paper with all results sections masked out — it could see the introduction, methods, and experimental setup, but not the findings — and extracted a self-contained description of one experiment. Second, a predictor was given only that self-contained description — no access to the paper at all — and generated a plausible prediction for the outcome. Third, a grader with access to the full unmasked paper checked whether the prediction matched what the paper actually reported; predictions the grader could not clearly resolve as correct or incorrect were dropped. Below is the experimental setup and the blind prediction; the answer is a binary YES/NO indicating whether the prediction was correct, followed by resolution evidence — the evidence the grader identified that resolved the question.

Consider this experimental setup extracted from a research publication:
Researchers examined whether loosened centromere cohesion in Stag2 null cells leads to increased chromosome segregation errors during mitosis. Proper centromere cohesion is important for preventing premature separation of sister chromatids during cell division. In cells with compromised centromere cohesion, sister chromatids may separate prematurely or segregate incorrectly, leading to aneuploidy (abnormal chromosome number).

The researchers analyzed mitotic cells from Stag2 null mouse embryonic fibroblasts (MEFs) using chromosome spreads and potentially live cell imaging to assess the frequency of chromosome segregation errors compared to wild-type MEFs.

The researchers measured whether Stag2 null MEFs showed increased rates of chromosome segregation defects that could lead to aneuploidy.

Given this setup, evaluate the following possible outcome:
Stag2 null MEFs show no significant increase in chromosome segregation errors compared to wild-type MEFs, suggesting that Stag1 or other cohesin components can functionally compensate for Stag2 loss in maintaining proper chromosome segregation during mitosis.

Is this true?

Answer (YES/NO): YES